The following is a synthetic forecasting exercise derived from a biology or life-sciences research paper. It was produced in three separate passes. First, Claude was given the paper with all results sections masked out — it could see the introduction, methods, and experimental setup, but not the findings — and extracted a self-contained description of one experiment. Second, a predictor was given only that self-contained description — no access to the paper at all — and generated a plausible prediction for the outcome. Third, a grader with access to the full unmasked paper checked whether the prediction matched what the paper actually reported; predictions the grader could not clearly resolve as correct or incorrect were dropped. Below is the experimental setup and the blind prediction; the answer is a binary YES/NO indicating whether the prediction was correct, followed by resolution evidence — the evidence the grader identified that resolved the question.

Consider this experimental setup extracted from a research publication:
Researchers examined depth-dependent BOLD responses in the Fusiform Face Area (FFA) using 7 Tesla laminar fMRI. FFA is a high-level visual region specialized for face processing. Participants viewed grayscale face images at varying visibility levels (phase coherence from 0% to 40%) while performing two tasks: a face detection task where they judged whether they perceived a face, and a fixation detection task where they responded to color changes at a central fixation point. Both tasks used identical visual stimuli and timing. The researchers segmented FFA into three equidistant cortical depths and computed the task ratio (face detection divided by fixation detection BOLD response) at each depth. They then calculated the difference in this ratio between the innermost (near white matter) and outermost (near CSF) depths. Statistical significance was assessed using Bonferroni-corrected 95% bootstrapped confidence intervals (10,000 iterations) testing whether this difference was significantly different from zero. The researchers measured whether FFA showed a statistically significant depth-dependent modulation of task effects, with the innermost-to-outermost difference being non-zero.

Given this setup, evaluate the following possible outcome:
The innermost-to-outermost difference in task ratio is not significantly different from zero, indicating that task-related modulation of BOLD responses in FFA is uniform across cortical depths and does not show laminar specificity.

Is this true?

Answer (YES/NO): NO